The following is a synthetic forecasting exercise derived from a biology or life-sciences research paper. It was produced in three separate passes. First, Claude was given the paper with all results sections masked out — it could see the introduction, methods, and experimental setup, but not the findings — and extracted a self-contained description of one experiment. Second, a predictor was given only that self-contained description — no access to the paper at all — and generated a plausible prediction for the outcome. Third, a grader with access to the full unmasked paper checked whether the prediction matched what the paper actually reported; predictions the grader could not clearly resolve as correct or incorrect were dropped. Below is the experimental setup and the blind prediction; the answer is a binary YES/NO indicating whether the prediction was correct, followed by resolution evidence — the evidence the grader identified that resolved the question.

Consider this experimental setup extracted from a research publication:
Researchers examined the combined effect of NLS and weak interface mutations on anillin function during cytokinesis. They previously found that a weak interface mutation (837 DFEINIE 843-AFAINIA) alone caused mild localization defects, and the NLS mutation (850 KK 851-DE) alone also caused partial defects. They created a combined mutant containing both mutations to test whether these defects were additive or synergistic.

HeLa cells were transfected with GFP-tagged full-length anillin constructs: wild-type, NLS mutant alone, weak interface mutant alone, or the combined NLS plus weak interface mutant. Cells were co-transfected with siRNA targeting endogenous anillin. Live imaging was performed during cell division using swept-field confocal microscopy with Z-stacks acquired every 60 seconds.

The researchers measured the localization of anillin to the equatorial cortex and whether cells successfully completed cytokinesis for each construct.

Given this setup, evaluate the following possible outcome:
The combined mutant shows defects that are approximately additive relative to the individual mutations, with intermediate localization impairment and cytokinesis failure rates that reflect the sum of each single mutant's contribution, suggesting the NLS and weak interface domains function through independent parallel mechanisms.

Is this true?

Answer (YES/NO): NO